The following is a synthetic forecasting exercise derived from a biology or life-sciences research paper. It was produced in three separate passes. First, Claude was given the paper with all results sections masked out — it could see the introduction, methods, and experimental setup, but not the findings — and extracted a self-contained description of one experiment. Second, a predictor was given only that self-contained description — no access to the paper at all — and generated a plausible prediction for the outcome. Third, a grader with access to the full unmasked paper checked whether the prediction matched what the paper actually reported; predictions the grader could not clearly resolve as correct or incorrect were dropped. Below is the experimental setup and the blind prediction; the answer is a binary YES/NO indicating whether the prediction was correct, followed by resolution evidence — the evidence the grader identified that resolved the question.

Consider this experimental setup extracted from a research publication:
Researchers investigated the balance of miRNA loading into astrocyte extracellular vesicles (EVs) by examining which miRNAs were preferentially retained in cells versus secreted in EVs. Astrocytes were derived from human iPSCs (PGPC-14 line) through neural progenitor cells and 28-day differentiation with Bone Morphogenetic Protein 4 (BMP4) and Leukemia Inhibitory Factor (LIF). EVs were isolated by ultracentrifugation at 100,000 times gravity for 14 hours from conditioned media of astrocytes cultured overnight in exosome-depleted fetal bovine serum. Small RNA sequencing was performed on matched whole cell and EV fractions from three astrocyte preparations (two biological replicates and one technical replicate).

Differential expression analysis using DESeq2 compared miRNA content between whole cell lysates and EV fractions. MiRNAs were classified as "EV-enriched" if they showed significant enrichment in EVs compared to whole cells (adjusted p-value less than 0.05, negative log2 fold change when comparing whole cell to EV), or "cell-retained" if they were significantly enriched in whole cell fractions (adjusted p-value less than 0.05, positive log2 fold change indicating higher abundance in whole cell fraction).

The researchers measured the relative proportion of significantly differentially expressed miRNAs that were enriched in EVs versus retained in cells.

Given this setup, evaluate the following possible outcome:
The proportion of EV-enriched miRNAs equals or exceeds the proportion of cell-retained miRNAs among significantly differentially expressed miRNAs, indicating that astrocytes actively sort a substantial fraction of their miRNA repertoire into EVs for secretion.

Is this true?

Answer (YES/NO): YES